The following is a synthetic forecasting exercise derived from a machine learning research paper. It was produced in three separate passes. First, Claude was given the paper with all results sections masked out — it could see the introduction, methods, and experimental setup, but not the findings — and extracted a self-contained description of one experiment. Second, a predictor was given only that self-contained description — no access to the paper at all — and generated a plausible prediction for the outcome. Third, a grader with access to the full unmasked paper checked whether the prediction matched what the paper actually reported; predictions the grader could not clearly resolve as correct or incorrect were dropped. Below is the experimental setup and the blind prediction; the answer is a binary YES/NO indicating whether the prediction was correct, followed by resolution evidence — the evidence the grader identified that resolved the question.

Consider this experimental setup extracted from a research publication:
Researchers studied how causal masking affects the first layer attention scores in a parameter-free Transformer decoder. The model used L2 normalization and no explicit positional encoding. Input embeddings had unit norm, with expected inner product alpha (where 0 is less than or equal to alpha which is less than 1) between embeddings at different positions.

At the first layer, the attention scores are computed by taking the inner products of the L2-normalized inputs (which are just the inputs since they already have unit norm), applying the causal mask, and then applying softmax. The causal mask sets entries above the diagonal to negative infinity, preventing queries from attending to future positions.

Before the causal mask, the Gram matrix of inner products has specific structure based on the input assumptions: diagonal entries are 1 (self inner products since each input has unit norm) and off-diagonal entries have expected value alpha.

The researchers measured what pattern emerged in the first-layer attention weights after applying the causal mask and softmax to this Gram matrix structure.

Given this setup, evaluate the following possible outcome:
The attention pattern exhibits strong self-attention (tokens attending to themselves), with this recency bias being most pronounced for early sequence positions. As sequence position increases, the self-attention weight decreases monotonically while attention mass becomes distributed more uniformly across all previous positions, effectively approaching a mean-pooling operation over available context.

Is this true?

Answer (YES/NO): NO